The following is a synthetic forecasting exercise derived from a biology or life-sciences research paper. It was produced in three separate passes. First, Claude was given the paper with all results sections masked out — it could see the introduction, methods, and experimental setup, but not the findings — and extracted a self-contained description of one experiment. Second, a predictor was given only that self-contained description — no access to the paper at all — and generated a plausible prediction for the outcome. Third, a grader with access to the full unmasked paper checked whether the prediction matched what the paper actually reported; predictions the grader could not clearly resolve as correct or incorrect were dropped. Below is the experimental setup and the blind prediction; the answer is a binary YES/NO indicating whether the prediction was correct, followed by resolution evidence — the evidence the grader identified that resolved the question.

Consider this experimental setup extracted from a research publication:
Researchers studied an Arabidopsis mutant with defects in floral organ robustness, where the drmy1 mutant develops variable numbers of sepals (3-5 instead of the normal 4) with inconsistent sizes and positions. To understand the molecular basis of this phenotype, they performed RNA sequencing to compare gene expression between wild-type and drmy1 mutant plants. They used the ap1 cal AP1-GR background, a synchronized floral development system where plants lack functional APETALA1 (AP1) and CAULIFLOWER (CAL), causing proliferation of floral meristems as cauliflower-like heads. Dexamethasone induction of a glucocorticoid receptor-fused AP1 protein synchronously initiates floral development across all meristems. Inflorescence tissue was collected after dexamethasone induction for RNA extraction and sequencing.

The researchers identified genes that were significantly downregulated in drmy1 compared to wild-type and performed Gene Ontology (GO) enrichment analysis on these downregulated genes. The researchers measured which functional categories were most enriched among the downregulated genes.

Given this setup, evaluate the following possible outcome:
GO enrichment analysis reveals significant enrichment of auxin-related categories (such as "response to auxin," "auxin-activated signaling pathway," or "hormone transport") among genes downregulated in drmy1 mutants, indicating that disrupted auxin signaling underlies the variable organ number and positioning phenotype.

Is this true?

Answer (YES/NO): NO